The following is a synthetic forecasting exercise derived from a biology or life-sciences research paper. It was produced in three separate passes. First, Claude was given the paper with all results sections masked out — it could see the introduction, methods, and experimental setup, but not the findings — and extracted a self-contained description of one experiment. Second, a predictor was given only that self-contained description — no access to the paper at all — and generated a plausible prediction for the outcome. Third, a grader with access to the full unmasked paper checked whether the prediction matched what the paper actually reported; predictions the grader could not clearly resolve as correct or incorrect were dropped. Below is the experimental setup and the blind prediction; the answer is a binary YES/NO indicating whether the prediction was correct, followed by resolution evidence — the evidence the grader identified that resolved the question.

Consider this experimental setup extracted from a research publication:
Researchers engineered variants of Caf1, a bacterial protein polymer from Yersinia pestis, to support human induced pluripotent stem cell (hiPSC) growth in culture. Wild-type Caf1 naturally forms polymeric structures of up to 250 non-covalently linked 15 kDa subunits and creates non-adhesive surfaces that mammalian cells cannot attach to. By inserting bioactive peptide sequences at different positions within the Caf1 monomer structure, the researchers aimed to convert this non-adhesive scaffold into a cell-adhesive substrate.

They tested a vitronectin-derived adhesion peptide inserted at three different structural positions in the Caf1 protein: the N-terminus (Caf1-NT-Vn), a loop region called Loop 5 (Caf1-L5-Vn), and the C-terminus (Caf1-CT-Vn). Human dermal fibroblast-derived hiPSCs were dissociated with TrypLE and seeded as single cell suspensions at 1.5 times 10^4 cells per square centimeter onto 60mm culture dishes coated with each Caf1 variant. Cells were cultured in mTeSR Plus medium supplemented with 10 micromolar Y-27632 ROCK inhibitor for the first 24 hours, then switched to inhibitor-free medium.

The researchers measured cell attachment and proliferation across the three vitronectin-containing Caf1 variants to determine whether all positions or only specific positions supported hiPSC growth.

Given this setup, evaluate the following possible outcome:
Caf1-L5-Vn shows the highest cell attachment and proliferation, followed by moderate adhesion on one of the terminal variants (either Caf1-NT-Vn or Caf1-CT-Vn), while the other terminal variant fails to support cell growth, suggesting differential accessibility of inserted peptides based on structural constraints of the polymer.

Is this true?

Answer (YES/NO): NO